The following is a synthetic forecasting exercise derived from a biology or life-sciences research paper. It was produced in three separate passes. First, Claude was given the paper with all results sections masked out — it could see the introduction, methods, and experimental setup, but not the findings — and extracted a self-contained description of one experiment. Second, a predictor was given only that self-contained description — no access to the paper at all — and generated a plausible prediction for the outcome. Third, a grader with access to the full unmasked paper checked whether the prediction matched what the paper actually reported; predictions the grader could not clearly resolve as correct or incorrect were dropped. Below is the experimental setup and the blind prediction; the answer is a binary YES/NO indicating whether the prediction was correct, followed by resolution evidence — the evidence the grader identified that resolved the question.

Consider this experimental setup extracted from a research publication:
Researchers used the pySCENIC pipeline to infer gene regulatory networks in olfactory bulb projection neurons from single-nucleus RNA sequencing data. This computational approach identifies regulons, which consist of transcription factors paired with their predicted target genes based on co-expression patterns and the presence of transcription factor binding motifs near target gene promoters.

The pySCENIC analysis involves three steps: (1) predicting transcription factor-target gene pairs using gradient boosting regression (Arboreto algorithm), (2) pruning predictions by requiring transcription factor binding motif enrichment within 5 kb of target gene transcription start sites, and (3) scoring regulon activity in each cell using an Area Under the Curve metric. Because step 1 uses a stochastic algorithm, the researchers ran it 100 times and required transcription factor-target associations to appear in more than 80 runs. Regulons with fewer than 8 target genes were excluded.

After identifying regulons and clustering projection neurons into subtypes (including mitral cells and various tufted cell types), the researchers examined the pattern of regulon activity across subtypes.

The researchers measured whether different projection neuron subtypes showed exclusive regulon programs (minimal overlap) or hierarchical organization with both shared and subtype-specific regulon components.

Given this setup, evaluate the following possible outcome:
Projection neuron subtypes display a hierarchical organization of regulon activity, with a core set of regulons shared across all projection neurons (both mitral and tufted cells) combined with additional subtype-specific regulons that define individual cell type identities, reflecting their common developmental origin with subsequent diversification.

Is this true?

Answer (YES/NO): NO